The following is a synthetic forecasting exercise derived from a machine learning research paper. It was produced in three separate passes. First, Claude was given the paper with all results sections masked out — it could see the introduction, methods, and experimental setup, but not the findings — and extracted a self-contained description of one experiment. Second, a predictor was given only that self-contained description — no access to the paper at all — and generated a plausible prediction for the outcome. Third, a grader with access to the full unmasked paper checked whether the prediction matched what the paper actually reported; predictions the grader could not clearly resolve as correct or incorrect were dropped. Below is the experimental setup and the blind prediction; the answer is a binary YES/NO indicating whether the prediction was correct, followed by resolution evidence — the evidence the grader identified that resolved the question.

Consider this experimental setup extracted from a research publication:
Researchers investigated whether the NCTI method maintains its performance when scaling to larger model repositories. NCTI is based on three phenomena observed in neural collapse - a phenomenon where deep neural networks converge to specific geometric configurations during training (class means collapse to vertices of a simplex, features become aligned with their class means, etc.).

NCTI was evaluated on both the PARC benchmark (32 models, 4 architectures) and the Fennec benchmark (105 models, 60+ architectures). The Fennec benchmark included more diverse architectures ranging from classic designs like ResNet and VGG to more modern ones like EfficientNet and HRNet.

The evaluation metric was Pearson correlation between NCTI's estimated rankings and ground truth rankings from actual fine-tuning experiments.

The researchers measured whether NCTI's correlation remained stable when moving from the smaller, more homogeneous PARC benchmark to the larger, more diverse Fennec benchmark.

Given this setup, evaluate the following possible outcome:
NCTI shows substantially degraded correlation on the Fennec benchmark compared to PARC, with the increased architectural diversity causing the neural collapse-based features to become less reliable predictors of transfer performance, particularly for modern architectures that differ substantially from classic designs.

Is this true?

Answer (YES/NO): NO